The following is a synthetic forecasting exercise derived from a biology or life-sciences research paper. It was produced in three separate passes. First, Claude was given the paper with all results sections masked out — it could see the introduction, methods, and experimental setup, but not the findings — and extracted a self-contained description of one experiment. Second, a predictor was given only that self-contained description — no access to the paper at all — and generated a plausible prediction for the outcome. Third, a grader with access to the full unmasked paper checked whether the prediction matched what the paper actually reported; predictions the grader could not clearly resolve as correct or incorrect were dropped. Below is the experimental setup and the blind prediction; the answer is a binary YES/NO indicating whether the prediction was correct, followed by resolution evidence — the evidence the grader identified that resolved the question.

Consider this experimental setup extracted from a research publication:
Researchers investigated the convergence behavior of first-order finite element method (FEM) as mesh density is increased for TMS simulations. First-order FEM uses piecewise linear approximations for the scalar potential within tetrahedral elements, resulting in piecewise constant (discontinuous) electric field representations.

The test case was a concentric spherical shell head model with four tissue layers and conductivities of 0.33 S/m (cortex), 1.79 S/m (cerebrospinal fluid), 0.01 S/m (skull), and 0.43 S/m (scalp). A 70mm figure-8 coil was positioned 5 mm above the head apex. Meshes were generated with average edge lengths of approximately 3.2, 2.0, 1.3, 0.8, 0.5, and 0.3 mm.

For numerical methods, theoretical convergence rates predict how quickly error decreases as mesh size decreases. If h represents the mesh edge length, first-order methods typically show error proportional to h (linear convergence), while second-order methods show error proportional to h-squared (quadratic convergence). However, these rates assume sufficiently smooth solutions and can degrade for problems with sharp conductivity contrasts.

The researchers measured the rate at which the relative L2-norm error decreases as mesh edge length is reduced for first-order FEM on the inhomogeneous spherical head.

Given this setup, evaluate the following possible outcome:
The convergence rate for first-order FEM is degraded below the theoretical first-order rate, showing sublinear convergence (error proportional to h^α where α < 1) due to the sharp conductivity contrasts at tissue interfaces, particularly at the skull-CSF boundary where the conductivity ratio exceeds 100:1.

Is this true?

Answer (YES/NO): NO